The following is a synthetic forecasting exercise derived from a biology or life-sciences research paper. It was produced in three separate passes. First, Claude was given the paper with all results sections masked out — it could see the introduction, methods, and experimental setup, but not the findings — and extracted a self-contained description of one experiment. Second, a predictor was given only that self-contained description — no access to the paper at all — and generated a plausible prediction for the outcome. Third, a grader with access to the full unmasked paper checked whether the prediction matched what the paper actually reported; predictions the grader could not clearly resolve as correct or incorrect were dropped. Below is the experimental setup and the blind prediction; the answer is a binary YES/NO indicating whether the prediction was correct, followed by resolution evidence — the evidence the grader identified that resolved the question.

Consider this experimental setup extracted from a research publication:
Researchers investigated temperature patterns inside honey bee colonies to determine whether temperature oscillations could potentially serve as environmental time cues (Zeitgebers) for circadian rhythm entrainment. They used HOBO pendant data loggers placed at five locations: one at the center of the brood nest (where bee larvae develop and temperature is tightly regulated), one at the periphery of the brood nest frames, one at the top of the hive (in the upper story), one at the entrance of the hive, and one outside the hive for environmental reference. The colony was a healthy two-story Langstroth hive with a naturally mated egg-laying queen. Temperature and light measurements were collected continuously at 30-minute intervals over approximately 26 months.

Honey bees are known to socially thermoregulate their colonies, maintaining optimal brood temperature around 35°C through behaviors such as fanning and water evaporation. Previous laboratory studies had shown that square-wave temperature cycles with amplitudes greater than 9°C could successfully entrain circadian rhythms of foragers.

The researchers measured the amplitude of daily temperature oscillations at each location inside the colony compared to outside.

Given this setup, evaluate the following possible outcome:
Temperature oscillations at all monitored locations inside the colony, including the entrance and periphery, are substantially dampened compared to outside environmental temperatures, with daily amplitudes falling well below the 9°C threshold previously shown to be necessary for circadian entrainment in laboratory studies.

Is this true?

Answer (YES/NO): NO